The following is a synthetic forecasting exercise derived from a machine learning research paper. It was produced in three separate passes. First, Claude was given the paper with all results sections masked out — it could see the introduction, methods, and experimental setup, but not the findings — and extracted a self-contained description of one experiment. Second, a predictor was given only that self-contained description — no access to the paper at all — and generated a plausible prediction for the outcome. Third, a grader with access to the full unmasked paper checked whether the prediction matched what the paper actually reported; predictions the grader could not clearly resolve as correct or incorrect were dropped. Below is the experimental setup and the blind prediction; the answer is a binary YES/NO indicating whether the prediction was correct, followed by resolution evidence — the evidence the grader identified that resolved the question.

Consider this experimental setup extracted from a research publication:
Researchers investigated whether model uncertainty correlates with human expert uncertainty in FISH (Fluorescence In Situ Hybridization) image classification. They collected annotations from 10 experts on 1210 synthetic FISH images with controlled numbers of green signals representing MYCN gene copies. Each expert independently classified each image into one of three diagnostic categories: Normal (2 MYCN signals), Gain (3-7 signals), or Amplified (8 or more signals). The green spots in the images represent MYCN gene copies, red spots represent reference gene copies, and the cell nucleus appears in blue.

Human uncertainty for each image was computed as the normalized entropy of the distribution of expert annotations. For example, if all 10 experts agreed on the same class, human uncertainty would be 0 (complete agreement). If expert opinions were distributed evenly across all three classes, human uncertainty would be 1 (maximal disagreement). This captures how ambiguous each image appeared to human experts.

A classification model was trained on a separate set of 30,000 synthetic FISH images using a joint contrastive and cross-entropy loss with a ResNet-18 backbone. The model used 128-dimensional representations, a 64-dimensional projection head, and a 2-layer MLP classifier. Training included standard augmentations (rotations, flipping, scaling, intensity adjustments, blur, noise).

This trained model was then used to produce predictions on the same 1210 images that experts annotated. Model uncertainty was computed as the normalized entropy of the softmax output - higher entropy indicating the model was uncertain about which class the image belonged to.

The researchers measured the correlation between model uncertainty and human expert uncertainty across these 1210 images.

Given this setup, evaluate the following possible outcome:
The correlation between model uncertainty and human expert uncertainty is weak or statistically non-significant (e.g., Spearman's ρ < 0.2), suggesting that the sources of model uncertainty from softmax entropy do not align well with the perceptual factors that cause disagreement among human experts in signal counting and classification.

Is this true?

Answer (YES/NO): NO